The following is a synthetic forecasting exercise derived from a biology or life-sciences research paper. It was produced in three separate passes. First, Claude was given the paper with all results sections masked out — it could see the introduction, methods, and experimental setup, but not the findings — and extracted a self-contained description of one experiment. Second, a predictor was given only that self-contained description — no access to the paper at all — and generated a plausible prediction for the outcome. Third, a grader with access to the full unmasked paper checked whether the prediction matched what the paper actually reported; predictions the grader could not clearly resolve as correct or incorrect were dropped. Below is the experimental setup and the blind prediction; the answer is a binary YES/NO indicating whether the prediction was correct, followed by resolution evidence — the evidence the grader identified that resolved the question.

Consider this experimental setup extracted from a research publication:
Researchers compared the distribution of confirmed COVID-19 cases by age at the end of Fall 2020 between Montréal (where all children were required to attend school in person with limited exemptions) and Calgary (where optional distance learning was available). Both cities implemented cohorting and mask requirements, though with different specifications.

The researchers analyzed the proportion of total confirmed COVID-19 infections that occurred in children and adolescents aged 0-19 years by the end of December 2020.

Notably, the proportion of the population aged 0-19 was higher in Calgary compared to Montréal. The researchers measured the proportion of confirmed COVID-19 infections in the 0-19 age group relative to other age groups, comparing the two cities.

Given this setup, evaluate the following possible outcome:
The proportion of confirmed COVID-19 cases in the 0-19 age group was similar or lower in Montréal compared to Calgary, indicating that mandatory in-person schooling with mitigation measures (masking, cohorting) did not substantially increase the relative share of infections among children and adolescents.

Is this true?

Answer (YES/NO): NO